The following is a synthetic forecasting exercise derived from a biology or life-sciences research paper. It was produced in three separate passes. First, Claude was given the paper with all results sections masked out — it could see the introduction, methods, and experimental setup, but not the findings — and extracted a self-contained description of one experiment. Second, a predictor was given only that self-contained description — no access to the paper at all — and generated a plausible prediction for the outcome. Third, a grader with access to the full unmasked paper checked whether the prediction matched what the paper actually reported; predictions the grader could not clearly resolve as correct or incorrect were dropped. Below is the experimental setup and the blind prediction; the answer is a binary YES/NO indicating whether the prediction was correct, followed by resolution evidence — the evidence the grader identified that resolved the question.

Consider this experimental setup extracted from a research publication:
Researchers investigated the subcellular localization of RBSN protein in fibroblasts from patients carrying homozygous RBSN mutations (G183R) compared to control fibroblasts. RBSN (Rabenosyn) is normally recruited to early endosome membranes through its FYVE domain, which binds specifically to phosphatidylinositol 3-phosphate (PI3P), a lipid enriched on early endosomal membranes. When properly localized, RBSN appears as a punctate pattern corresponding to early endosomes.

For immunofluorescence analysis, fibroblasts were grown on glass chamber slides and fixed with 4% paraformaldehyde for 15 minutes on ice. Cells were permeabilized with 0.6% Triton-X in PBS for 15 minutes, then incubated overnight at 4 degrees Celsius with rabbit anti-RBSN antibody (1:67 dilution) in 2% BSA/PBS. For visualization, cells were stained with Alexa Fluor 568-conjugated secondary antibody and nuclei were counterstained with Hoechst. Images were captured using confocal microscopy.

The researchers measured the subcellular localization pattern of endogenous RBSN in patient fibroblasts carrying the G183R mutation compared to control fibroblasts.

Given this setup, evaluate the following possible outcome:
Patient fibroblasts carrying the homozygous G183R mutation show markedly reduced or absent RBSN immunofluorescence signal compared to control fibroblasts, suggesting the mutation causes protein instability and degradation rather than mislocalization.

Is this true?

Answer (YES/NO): NO